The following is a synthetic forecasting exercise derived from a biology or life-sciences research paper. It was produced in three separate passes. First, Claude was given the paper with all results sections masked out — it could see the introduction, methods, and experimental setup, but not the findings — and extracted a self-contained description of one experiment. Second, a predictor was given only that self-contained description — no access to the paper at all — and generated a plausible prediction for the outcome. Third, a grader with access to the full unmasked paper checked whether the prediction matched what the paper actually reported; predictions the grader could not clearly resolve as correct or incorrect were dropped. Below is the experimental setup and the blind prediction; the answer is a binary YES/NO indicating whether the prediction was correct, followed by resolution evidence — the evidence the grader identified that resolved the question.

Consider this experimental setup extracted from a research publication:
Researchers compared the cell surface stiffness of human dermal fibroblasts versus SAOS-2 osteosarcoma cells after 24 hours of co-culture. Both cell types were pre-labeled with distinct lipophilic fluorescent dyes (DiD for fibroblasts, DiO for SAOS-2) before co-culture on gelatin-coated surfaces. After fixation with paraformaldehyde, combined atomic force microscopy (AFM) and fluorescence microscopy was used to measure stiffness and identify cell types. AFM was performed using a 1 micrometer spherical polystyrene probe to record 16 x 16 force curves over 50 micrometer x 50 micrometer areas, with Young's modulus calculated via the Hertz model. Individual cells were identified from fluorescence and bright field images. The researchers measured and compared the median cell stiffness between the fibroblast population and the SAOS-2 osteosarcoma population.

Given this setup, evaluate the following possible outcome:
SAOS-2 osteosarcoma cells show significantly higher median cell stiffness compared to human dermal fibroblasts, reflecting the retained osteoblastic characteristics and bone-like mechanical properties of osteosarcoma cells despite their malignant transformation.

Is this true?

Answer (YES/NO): NO